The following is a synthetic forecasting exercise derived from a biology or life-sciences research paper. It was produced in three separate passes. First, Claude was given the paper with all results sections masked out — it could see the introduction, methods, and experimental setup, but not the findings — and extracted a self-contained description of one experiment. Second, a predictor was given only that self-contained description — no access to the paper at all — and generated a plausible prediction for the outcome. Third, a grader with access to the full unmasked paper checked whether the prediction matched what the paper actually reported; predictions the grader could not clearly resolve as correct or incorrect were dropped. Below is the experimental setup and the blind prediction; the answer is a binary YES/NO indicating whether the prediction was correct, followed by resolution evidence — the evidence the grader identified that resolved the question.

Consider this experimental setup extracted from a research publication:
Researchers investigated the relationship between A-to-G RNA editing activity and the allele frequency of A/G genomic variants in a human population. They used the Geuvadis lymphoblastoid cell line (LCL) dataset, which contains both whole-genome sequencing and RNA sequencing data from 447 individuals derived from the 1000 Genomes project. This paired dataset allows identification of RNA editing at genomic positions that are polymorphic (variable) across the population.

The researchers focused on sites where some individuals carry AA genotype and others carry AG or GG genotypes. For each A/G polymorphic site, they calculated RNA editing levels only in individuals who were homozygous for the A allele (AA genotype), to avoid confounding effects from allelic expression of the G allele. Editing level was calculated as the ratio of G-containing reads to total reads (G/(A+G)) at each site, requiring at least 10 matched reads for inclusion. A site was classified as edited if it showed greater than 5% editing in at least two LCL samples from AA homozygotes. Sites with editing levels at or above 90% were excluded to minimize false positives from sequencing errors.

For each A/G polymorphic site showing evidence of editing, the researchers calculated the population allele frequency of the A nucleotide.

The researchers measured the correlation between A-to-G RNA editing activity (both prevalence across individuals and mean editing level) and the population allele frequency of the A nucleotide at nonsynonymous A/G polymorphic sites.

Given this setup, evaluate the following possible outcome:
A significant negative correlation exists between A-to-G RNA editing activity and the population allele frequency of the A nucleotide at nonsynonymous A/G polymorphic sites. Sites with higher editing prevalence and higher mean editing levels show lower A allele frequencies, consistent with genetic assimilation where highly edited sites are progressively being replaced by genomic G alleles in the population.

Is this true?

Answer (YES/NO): NO